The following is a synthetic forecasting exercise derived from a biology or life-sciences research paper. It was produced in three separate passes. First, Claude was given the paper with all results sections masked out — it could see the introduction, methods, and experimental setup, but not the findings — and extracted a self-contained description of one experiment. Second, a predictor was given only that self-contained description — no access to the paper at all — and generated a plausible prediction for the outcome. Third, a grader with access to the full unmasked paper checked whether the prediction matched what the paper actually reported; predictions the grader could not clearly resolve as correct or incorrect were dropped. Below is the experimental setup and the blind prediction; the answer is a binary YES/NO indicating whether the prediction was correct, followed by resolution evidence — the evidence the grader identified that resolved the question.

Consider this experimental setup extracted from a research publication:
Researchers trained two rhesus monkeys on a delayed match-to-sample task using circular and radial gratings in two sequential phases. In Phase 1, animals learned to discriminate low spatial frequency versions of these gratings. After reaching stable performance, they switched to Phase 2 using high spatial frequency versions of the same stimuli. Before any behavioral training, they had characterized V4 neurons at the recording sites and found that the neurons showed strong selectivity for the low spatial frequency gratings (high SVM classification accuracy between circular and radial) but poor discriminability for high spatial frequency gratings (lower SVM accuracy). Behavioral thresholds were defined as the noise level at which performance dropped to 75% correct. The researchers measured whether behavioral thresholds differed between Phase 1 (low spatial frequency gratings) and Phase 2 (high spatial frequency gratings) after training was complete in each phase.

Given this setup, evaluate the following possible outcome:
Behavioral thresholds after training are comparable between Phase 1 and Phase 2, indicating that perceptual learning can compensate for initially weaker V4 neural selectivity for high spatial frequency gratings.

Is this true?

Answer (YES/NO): NO